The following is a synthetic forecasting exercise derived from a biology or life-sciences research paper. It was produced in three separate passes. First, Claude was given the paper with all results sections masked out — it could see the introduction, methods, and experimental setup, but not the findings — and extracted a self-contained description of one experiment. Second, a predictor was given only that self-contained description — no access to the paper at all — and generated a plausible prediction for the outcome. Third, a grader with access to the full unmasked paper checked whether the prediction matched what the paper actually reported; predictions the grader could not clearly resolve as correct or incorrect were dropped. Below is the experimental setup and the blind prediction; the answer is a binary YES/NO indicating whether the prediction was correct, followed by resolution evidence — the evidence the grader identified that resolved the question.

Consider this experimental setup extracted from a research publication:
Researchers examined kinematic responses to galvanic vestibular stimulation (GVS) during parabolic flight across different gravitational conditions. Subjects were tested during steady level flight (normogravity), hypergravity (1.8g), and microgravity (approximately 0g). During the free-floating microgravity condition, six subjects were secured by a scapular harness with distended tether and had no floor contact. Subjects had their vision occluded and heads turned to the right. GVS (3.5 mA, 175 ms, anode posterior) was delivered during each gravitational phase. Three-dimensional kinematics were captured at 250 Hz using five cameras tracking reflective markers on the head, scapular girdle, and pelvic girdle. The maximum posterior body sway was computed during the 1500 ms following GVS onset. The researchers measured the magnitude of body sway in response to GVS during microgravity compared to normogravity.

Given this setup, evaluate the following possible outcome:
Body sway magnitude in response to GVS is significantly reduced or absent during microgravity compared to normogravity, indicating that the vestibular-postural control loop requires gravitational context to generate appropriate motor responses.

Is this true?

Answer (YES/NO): YES